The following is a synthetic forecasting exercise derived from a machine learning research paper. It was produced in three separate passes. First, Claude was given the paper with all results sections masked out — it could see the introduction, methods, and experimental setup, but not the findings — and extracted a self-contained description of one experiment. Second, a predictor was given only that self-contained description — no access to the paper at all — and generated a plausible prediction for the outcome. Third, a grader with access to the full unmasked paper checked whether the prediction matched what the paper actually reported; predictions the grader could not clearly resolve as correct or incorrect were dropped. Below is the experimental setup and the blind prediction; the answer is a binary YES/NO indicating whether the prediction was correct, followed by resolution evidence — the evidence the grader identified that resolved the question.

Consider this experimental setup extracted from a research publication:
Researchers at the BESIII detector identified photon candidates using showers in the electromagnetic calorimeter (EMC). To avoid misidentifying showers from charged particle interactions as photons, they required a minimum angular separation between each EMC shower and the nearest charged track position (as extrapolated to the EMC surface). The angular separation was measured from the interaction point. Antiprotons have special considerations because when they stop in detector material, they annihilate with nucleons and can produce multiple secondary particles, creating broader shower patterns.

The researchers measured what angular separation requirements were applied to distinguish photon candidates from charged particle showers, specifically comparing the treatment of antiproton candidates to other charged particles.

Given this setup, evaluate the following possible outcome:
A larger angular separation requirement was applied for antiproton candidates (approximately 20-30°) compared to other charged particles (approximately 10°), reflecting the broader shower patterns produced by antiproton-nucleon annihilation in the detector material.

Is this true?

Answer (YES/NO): YES